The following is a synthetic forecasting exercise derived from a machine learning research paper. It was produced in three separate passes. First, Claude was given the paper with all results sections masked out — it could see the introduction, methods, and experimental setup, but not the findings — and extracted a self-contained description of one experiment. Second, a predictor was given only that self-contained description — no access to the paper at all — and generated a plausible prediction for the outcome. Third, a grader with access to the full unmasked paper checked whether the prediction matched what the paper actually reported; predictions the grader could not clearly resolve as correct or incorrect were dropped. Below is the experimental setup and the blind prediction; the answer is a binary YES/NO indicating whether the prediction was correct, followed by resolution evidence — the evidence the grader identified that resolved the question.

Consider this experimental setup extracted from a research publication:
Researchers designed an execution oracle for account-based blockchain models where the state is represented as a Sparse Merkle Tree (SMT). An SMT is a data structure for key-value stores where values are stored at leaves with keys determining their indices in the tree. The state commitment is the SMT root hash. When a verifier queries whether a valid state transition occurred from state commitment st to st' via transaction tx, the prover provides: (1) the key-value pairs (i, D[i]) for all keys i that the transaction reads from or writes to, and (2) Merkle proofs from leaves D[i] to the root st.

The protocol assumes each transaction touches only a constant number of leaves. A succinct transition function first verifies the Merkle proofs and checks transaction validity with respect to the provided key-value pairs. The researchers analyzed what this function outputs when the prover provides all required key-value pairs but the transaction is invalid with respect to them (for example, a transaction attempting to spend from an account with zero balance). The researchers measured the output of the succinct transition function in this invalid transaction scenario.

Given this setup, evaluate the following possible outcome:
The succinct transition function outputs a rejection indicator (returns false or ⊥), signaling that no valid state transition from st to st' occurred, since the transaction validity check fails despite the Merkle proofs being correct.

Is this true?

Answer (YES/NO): NO